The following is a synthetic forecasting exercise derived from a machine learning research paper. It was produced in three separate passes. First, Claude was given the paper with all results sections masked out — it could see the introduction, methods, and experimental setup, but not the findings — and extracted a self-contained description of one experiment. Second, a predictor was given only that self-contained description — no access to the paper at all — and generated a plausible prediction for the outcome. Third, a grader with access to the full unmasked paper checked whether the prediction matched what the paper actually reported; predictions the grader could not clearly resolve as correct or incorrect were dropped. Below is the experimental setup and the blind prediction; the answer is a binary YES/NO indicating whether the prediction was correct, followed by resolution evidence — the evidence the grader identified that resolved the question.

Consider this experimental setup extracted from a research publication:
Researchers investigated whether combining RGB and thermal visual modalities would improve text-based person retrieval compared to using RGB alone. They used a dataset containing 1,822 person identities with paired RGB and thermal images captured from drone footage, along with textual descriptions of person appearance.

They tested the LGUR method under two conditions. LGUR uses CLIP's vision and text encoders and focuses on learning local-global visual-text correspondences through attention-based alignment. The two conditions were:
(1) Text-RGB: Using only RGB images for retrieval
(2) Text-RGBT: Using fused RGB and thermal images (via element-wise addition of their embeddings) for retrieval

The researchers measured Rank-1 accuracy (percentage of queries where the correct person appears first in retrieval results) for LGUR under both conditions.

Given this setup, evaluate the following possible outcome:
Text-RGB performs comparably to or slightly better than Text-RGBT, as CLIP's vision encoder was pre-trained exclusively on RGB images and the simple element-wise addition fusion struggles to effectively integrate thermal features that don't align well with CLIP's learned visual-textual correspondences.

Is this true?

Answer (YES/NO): NO